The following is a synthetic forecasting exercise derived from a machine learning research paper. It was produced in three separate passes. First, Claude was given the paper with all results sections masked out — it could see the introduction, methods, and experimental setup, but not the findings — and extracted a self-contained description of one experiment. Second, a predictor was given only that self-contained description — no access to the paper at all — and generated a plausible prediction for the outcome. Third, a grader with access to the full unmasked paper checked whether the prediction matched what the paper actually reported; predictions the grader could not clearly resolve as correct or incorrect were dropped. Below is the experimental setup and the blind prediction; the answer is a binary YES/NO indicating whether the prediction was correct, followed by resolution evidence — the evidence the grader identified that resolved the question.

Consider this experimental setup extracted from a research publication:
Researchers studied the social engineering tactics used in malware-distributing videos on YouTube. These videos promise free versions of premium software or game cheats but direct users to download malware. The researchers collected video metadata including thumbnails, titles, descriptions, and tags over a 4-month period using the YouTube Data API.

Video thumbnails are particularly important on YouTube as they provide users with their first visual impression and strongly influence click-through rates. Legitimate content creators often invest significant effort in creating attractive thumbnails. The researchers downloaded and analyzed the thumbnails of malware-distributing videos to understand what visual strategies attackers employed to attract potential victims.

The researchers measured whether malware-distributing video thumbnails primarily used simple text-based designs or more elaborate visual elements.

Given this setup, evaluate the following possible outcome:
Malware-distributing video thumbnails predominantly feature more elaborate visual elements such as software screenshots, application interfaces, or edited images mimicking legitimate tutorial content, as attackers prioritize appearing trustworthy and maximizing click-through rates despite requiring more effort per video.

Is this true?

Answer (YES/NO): YES